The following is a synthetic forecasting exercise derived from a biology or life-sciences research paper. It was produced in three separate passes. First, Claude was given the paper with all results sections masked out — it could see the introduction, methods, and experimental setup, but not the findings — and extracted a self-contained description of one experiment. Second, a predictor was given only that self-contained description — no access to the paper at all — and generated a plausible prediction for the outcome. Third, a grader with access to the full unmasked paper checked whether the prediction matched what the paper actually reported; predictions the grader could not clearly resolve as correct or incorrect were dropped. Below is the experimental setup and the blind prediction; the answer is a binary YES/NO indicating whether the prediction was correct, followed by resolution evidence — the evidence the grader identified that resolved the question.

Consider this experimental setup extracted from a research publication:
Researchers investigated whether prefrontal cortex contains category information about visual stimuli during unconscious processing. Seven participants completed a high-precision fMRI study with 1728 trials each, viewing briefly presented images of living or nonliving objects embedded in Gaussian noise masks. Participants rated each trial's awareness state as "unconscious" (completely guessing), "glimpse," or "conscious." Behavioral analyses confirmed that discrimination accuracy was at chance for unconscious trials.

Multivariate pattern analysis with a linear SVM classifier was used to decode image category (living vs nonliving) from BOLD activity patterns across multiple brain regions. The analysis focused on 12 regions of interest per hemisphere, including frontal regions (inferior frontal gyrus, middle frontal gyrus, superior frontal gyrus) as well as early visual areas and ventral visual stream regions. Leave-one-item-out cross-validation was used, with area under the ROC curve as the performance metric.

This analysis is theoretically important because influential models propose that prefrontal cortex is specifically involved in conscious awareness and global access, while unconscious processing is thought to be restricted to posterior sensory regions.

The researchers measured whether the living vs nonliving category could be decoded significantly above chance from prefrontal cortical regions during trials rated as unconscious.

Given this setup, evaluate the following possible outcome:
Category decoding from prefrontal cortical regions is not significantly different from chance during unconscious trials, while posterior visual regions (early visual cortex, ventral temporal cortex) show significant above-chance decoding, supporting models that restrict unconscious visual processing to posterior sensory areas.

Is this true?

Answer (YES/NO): NO